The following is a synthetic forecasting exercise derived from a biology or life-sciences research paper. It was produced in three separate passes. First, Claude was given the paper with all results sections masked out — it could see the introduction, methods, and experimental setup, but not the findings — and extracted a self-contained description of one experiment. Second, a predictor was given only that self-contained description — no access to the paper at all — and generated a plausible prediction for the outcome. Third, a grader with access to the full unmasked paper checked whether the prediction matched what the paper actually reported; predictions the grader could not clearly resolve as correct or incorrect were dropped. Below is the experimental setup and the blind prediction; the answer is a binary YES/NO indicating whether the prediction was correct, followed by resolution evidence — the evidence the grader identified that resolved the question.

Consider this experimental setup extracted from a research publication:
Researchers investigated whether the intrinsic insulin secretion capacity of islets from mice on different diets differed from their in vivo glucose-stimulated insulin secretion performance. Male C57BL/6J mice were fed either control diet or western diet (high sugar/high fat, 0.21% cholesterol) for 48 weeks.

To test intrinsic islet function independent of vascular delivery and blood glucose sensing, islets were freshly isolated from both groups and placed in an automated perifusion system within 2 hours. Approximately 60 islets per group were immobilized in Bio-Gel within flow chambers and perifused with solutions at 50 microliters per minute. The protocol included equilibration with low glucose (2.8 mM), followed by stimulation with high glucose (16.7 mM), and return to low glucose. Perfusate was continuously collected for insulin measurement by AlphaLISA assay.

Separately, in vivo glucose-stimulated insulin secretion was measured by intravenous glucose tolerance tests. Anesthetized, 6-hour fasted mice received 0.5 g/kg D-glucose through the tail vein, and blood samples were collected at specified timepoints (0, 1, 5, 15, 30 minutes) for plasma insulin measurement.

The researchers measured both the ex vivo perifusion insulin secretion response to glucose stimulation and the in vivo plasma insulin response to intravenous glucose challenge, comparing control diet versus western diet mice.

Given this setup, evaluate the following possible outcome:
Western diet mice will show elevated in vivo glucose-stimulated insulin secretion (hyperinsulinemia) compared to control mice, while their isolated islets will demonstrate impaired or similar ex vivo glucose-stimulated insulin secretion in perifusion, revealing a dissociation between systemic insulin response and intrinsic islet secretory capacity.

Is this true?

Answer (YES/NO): NO